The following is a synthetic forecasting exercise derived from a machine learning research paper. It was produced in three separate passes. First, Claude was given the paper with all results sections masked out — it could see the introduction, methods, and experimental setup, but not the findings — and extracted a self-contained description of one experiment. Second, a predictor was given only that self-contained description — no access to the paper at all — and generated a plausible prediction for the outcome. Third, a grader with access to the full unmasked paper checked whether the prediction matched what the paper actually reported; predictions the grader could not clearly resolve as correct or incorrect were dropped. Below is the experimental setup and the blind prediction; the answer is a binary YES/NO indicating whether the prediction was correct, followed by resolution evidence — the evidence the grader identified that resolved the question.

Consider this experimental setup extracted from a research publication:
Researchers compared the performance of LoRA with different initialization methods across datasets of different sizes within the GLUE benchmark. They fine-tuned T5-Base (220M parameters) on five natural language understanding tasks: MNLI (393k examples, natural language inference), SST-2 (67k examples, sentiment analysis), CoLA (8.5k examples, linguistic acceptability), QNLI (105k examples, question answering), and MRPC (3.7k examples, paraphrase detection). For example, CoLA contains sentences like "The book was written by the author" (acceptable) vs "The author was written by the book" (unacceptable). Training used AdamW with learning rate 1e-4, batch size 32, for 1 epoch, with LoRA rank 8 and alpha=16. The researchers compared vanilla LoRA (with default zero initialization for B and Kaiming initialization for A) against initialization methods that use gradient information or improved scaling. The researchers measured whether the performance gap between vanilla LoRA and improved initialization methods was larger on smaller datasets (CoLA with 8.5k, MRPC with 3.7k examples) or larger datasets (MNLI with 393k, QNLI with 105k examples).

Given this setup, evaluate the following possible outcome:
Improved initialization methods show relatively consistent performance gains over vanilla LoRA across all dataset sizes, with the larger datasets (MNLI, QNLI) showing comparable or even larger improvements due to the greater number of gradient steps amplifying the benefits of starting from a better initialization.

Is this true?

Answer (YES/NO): NO